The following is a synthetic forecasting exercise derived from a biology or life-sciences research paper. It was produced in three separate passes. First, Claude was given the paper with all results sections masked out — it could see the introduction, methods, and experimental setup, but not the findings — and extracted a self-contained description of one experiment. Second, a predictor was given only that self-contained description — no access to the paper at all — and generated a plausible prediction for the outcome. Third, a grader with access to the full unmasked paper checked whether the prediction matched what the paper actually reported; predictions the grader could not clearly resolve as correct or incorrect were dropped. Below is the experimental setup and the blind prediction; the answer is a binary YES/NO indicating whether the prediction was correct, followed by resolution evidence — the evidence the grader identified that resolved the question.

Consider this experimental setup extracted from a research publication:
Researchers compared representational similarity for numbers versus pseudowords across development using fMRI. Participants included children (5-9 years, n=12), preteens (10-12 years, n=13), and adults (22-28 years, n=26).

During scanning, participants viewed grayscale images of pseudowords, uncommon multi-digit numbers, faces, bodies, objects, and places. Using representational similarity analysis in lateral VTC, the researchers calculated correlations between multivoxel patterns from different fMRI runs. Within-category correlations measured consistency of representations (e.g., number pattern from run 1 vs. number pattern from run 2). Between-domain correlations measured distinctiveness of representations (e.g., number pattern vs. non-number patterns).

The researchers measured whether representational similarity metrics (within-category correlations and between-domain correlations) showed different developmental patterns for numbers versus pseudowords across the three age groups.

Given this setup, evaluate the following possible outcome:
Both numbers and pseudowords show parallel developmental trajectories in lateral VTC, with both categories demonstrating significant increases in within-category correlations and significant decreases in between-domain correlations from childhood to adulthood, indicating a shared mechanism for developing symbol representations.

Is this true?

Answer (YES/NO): NO